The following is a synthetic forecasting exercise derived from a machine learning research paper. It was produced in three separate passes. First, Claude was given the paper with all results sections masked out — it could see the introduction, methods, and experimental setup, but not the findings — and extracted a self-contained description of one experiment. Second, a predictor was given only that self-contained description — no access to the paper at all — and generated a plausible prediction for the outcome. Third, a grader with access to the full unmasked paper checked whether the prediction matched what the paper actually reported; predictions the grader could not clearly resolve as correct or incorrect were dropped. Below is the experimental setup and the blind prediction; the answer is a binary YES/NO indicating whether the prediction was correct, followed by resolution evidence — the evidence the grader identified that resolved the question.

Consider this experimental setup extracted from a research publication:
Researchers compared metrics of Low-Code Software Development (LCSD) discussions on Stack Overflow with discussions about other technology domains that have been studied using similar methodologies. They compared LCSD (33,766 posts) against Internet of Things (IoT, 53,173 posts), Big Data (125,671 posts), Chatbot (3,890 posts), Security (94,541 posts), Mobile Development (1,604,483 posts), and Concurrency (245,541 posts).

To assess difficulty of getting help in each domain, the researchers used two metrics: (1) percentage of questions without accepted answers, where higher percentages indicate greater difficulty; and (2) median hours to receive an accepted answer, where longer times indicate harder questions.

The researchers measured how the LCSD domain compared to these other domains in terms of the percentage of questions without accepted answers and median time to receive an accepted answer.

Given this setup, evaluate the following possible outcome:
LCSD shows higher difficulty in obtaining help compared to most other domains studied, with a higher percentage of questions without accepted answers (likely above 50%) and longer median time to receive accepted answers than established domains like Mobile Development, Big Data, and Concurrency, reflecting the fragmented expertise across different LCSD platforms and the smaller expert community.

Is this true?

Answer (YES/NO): NO